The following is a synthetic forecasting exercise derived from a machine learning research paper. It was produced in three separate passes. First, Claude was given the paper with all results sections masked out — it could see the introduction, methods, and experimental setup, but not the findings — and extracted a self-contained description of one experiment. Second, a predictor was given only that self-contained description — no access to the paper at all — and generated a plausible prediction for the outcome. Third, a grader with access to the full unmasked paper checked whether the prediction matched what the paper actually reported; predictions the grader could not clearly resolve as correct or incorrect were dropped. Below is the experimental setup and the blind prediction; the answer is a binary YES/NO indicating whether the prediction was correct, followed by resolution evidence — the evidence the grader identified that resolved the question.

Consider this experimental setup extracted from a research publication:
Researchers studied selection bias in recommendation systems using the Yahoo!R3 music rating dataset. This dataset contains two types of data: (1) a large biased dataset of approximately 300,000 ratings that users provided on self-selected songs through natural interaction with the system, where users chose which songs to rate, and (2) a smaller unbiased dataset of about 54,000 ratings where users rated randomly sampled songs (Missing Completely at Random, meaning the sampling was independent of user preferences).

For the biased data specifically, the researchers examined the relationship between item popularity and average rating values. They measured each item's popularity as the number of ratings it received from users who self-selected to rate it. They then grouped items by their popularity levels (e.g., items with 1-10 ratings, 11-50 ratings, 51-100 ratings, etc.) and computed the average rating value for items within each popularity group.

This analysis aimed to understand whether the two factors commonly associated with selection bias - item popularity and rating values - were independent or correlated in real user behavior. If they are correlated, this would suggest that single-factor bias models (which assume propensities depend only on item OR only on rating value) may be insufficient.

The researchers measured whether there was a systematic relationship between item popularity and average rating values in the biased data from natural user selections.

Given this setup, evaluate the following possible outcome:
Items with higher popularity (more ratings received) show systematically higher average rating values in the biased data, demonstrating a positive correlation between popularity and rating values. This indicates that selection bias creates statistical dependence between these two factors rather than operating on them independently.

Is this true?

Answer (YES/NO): YES